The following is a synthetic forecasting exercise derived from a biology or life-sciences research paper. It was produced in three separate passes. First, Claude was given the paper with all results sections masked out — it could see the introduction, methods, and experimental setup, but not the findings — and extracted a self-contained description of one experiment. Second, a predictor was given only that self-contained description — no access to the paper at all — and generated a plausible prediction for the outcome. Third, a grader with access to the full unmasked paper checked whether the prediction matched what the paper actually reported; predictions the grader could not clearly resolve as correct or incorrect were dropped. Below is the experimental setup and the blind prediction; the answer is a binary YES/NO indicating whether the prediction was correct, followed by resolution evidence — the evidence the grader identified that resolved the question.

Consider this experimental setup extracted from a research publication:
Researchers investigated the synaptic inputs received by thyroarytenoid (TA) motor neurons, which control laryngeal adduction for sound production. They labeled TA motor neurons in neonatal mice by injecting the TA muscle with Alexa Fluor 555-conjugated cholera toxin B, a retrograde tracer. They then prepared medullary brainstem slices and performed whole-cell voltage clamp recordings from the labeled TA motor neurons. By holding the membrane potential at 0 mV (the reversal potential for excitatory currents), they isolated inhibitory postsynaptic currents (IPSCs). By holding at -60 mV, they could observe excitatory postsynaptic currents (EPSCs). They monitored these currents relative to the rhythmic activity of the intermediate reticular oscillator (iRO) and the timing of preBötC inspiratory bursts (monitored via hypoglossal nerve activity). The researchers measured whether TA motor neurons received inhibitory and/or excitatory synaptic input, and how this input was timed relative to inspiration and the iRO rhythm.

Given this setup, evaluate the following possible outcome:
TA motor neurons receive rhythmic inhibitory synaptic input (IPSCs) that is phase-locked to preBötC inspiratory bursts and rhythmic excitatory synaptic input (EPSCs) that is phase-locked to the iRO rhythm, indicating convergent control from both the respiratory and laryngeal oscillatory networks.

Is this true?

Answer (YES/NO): YES